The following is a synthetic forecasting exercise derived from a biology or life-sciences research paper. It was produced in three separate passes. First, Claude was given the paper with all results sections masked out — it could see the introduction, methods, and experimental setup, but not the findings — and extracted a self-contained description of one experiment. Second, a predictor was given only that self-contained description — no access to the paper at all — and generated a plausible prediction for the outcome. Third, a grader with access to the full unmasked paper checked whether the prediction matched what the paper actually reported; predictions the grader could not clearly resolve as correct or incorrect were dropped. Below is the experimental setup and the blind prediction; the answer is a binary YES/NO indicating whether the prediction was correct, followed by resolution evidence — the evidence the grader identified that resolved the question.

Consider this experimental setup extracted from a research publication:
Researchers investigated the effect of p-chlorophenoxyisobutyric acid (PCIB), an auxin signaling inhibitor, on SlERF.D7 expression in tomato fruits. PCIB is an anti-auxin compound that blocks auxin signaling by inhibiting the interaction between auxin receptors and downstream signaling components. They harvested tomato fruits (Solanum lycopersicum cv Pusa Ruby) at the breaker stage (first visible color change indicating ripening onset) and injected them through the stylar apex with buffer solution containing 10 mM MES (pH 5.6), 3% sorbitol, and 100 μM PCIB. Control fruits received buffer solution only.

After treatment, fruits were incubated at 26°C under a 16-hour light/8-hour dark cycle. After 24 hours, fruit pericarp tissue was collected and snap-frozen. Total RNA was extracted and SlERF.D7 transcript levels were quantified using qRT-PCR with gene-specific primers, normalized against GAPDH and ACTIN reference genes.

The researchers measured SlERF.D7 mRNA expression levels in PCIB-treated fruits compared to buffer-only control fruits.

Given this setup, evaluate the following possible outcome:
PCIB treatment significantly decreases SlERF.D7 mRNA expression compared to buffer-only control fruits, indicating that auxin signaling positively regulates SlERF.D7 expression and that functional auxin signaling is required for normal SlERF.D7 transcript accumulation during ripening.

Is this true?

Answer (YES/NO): YES